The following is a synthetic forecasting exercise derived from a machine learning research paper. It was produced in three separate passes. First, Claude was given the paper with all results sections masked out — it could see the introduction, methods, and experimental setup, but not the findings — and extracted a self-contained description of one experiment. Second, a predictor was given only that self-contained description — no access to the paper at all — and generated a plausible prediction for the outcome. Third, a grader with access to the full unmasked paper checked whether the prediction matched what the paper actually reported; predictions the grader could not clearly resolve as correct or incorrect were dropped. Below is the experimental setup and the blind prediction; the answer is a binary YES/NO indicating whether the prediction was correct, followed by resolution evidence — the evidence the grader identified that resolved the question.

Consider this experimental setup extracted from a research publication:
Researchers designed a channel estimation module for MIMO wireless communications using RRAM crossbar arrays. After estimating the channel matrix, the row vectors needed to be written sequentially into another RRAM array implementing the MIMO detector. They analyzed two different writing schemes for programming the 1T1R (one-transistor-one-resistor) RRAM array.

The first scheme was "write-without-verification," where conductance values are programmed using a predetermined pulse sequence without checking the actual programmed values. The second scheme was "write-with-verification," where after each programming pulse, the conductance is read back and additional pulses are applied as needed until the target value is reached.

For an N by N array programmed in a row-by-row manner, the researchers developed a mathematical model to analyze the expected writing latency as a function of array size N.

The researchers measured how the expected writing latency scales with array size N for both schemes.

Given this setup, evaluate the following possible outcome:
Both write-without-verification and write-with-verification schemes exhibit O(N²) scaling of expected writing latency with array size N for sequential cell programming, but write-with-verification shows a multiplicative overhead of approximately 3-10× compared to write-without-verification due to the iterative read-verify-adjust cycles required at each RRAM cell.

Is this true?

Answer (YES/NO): NO